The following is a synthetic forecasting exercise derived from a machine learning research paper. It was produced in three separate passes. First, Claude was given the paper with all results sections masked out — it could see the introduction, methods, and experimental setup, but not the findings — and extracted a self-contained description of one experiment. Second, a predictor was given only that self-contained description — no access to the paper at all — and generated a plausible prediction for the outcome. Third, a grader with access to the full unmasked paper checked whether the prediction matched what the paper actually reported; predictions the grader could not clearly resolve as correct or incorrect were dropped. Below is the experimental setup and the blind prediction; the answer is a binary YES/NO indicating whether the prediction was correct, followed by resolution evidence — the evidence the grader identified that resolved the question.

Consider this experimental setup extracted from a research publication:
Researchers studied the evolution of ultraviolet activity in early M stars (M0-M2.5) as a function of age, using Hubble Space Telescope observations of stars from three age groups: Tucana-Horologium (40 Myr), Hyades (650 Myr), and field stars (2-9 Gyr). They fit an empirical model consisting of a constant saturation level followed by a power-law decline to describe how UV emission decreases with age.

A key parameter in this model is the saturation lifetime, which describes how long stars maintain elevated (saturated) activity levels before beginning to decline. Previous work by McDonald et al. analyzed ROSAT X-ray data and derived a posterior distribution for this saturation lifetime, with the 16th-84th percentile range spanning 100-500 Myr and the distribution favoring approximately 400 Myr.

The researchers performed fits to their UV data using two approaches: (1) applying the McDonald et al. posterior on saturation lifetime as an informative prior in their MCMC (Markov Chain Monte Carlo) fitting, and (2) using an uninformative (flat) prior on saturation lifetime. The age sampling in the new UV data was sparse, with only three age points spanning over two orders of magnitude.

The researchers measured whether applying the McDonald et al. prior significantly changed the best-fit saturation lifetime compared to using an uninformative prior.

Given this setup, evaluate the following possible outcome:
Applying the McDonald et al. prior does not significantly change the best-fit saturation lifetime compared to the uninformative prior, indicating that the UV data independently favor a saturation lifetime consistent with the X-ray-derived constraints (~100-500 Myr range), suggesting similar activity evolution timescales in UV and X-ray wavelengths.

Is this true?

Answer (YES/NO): YES